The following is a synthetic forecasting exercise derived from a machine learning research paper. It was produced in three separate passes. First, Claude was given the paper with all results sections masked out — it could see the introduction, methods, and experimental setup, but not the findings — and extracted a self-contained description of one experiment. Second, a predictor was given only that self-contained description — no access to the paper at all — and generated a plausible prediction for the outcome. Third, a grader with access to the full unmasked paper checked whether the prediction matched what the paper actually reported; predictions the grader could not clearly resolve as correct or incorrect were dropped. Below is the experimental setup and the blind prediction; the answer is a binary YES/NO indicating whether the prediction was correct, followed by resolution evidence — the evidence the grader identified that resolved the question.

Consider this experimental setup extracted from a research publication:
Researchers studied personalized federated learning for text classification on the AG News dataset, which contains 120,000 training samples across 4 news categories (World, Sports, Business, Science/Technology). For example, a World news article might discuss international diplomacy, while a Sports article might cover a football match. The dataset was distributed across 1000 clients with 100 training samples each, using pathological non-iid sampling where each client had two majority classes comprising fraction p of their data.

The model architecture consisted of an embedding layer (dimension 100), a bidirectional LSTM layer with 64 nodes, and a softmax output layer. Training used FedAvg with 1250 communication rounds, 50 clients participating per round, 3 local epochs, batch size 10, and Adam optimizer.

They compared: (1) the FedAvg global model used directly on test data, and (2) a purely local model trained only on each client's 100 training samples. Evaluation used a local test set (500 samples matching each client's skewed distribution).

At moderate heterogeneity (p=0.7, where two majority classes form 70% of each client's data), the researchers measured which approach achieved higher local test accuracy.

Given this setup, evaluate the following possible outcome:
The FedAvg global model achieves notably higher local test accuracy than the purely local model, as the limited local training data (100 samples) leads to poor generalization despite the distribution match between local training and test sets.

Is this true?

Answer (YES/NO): YES